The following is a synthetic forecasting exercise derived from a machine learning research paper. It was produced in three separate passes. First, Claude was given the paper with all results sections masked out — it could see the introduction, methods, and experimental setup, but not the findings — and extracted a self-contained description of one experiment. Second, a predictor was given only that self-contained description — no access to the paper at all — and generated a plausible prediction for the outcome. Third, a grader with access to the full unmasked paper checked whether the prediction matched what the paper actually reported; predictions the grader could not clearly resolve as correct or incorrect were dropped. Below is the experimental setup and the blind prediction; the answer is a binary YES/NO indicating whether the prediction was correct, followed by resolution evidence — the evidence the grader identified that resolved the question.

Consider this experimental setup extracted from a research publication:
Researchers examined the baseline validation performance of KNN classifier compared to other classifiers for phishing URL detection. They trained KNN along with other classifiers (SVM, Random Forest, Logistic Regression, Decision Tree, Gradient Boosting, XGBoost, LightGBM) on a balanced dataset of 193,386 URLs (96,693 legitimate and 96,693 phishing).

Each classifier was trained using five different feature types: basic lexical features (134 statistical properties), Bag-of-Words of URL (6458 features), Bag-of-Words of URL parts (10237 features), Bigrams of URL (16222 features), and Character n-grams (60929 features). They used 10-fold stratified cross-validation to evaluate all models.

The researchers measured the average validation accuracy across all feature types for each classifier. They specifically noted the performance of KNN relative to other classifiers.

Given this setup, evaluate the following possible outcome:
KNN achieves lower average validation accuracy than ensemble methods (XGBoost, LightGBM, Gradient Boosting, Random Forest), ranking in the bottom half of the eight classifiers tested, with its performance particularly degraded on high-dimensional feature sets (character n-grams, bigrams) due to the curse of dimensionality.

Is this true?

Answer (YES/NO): NO